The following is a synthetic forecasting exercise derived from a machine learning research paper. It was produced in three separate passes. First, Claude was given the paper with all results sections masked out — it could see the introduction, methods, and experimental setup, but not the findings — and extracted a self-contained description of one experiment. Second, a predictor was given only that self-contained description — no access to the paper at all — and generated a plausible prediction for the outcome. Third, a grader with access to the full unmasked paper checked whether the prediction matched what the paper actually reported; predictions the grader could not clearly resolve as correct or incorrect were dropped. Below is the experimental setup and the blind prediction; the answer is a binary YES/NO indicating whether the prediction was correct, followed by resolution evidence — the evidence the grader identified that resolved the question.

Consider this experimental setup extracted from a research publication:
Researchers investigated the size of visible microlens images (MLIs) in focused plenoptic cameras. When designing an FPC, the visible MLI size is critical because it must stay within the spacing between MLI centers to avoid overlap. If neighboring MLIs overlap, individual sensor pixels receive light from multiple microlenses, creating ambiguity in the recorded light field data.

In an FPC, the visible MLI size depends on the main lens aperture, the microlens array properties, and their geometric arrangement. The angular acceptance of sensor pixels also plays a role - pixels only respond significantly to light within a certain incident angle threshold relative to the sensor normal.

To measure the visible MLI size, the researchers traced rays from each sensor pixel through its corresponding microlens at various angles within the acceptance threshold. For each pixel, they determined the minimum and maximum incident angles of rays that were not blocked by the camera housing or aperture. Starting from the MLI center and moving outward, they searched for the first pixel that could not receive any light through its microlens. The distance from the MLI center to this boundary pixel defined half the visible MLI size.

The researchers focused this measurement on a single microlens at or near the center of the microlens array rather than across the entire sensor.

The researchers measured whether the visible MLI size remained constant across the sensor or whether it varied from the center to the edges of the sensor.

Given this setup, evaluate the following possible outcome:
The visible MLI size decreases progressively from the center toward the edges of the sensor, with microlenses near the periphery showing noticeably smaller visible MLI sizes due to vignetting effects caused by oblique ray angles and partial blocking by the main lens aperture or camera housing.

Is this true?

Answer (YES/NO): NO